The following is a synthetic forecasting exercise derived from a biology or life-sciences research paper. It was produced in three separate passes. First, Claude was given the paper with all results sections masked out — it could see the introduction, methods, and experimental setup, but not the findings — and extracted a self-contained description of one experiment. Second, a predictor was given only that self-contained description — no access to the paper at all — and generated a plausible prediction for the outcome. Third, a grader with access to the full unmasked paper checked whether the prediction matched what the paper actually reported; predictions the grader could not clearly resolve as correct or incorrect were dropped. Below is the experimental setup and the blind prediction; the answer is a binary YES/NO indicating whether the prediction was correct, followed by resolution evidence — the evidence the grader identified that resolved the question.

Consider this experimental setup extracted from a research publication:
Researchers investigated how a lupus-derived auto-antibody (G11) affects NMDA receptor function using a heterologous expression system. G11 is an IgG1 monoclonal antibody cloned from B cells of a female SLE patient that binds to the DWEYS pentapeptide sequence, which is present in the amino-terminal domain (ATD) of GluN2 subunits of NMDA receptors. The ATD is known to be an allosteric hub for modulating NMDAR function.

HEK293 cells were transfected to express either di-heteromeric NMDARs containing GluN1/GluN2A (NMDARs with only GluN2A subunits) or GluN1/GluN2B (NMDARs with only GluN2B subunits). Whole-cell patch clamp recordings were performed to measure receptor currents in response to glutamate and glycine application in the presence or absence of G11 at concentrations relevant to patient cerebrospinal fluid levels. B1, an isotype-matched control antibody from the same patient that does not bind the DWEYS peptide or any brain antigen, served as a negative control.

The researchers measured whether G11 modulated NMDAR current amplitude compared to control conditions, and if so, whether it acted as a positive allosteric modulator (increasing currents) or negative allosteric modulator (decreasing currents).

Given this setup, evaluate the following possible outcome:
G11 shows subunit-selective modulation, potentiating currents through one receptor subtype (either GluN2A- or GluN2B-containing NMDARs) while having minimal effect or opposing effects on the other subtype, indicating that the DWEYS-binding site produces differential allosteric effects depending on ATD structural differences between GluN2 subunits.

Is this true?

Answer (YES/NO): YES